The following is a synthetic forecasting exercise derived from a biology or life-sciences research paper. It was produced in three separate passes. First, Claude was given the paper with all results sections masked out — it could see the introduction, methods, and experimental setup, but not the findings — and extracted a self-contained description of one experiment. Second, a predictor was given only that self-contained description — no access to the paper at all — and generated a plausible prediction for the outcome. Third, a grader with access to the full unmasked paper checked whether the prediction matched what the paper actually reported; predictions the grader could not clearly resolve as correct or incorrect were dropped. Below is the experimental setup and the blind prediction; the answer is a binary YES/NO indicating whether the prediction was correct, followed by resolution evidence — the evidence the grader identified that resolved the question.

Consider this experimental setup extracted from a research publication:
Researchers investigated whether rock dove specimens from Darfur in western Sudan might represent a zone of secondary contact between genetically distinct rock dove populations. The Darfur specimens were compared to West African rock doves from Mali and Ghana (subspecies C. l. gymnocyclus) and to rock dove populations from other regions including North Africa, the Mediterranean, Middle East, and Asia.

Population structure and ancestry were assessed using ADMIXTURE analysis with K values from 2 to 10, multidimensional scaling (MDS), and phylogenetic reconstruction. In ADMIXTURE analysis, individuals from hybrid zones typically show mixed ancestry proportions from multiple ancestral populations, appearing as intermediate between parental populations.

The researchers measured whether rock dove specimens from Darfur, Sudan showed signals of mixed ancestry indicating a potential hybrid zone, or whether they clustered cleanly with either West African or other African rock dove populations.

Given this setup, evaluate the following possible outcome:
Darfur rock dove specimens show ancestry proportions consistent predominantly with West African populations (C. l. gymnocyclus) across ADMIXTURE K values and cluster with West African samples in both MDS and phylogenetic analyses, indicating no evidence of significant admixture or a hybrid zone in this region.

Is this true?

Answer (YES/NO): NO